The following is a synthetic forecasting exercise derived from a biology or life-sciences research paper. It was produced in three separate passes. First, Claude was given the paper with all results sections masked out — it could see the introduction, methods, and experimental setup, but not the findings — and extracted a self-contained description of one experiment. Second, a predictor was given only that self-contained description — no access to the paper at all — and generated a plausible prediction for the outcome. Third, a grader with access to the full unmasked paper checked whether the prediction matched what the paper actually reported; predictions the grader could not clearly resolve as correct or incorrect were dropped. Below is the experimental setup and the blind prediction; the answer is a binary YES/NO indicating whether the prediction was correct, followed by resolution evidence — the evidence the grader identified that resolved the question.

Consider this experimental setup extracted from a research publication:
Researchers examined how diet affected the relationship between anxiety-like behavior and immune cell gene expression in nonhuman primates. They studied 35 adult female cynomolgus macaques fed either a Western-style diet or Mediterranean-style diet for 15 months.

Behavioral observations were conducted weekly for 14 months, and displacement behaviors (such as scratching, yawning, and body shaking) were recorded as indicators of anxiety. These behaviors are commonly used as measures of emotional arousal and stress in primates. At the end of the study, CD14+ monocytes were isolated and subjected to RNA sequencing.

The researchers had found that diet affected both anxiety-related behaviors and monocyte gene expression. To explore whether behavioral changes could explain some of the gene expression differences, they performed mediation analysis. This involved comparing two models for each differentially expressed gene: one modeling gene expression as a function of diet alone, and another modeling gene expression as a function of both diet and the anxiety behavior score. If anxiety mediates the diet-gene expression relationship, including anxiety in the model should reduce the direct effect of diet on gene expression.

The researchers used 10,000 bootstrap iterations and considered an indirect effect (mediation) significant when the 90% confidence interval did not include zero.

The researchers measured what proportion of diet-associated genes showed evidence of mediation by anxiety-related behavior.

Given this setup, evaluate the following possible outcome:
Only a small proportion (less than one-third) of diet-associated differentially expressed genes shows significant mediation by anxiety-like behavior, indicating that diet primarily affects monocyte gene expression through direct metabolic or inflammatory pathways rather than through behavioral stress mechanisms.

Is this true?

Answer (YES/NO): YES